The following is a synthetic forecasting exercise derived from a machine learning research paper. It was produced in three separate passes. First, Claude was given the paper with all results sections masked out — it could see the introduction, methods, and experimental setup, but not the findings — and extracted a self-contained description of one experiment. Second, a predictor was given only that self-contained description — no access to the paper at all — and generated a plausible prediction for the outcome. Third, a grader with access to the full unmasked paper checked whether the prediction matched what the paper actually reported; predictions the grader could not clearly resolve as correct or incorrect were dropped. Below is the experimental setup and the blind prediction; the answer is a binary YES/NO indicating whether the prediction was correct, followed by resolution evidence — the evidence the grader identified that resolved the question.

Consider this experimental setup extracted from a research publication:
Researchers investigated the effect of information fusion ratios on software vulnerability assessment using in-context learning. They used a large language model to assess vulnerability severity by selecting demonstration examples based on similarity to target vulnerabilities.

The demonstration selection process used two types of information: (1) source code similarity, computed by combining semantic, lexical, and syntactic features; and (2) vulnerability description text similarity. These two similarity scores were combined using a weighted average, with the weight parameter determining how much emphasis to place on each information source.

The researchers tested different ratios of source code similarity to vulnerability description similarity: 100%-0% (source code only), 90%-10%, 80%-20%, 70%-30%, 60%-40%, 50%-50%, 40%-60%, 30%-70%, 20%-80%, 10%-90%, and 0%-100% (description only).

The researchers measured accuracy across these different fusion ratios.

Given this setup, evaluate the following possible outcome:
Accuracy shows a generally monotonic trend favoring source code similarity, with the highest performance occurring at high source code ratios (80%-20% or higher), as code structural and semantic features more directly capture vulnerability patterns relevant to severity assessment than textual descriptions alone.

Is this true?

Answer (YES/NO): NO